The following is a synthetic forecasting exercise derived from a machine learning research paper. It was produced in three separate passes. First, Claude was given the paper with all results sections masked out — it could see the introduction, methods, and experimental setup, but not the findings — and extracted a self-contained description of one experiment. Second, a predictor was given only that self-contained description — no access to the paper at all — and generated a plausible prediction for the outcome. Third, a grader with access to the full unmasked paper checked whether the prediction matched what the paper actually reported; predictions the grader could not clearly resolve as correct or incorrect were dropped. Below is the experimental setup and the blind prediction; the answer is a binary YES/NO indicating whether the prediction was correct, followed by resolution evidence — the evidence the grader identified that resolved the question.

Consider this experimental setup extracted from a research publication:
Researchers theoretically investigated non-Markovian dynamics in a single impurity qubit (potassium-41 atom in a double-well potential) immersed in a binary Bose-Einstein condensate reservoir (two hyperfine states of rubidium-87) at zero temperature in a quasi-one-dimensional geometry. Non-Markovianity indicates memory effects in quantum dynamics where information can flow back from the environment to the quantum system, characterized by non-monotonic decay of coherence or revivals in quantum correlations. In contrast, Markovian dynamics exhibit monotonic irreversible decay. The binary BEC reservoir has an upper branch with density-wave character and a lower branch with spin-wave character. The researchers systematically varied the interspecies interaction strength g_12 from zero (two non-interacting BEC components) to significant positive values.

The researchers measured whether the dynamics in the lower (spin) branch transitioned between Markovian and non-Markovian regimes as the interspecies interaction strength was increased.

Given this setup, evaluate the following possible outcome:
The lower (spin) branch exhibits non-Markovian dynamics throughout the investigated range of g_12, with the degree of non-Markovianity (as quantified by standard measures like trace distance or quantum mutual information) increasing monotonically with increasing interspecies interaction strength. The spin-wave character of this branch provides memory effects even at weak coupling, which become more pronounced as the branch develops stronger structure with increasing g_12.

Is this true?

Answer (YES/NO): NO